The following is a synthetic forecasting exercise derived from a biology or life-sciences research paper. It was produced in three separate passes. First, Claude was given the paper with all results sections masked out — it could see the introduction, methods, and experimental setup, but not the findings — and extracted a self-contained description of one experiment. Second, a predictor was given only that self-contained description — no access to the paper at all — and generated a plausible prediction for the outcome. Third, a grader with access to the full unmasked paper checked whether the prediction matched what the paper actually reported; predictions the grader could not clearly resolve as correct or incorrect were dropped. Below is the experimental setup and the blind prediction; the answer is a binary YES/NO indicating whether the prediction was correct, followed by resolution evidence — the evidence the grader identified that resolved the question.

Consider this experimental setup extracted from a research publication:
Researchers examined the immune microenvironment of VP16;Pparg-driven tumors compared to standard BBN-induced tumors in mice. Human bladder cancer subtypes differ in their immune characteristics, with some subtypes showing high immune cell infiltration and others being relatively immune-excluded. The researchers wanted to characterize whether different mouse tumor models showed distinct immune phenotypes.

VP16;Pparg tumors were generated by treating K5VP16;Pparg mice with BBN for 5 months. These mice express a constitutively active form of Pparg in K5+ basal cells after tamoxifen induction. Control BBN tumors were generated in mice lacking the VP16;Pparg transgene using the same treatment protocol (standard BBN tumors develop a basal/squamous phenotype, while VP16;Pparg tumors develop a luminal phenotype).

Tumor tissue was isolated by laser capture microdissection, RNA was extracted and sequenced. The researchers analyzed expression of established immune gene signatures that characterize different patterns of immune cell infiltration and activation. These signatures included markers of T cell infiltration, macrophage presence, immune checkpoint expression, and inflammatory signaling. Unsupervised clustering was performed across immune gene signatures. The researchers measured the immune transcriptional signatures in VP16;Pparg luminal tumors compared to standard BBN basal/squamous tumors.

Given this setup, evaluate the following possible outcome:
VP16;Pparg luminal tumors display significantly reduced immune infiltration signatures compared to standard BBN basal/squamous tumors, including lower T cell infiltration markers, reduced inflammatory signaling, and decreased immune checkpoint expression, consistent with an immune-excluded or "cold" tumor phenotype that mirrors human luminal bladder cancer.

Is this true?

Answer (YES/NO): YES